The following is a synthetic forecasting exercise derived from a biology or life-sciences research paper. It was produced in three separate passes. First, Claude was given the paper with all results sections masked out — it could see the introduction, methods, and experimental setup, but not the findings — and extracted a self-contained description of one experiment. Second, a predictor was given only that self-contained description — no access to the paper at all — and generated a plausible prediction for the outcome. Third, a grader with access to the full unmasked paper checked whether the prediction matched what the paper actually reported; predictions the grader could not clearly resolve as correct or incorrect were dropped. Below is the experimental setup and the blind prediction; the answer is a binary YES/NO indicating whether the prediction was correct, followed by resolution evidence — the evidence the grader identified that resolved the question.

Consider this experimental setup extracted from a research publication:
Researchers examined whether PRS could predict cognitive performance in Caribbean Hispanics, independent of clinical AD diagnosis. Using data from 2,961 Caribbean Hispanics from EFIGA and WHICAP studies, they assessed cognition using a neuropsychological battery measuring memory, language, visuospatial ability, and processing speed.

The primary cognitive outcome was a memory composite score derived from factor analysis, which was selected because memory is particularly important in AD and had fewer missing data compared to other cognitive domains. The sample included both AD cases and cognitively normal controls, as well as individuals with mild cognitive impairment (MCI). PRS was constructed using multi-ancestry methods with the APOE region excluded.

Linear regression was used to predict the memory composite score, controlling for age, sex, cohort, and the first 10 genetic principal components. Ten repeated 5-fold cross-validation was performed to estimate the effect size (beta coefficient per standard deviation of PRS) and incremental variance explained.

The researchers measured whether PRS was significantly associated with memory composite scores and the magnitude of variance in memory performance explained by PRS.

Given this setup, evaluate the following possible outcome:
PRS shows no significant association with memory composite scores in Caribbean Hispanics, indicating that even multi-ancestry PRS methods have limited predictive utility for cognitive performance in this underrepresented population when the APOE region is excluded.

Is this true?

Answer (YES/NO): NO